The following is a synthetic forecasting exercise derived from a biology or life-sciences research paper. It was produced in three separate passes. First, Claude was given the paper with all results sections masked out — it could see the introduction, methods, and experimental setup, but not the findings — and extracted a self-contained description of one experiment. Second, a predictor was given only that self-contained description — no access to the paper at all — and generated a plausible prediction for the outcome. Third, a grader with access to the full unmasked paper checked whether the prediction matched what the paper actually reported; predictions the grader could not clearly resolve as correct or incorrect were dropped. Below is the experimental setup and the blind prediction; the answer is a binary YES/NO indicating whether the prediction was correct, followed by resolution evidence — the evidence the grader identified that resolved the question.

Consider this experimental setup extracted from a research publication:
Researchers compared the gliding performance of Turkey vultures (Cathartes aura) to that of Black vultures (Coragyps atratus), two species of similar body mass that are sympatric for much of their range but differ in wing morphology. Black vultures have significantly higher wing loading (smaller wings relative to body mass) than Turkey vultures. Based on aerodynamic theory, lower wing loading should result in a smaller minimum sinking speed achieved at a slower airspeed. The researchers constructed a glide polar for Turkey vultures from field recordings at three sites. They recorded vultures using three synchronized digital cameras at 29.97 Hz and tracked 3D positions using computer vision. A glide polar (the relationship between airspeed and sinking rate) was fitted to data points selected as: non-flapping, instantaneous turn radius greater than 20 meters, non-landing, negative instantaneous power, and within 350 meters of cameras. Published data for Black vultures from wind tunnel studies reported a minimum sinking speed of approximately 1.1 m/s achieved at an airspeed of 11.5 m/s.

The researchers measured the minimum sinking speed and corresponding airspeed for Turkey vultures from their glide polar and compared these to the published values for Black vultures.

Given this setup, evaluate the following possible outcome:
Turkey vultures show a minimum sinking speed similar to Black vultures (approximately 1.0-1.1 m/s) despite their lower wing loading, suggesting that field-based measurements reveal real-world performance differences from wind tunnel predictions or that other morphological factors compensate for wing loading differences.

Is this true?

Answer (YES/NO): NO